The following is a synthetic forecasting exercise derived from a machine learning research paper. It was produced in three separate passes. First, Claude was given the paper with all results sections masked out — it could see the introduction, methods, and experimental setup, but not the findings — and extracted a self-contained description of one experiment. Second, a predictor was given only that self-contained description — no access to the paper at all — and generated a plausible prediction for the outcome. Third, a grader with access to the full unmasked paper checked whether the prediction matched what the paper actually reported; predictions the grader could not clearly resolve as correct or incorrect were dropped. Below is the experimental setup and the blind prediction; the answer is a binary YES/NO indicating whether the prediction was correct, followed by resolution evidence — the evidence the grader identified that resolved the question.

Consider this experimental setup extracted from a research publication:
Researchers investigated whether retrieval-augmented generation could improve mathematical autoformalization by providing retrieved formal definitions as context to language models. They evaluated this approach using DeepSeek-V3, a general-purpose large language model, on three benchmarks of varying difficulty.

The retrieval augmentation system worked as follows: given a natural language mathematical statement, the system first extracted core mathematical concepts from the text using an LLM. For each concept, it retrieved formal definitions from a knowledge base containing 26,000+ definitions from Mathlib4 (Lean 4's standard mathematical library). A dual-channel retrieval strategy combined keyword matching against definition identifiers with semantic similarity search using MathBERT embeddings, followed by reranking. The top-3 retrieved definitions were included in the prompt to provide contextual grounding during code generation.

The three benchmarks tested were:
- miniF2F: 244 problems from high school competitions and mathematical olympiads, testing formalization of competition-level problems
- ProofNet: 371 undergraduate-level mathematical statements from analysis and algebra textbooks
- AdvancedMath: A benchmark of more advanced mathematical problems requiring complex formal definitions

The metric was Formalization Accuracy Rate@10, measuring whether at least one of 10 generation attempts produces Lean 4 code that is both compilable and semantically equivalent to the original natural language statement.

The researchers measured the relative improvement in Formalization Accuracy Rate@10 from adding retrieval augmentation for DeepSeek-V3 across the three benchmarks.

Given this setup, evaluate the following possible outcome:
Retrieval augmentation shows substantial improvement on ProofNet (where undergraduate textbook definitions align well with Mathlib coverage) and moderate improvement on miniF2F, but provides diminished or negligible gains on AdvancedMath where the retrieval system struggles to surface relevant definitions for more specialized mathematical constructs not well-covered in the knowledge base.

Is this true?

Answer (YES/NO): NO